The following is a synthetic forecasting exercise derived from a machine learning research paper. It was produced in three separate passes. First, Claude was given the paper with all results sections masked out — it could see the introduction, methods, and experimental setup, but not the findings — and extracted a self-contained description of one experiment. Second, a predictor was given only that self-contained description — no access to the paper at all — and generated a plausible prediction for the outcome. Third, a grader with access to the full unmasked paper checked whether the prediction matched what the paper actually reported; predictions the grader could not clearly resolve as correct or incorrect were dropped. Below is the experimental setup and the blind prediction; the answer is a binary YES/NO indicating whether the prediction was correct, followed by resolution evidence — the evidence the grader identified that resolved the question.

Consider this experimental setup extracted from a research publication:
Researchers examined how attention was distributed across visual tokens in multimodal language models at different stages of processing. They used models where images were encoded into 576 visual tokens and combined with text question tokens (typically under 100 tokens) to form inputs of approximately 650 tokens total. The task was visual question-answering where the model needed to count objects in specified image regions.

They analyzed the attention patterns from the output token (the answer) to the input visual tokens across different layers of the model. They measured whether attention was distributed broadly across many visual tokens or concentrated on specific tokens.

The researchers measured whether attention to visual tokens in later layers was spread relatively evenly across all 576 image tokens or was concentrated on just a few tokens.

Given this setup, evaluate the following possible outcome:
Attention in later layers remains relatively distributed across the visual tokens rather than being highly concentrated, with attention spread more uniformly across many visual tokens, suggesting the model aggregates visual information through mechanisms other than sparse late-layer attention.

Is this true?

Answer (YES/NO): NO